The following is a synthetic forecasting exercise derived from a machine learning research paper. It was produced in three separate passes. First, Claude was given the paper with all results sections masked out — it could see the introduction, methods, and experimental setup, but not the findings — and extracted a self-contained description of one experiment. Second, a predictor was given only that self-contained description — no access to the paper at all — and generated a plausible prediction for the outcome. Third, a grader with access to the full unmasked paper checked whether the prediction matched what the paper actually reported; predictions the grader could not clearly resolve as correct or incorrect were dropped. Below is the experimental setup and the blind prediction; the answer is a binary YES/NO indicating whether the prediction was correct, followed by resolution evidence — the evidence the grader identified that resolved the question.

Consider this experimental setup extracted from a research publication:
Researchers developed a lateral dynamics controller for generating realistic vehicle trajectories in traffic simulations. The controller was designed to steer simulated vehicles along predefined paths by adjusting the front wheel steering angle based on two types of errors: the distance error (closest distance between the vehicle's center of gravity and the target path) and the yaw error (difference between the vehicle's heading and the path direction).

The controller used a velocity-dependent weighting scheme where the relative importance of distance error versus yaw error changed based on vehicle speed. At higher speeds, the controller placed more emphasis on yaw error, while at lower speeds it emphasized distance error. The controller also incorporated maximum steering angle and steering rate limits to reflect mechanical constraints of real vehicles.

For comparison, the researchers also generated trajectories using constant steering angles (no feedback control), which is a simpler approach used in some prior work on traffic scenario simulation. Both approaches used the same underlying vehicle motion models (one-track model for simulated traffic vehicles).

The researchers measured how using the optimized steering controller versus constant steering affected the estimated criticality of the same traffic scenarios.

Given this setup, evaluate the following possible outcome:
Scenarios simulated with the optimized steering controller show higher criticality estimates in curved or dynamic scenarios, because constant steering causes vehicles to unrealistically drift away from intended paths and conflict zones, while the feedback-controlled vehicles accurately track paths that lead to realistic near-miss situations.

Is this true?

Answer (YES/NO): YES